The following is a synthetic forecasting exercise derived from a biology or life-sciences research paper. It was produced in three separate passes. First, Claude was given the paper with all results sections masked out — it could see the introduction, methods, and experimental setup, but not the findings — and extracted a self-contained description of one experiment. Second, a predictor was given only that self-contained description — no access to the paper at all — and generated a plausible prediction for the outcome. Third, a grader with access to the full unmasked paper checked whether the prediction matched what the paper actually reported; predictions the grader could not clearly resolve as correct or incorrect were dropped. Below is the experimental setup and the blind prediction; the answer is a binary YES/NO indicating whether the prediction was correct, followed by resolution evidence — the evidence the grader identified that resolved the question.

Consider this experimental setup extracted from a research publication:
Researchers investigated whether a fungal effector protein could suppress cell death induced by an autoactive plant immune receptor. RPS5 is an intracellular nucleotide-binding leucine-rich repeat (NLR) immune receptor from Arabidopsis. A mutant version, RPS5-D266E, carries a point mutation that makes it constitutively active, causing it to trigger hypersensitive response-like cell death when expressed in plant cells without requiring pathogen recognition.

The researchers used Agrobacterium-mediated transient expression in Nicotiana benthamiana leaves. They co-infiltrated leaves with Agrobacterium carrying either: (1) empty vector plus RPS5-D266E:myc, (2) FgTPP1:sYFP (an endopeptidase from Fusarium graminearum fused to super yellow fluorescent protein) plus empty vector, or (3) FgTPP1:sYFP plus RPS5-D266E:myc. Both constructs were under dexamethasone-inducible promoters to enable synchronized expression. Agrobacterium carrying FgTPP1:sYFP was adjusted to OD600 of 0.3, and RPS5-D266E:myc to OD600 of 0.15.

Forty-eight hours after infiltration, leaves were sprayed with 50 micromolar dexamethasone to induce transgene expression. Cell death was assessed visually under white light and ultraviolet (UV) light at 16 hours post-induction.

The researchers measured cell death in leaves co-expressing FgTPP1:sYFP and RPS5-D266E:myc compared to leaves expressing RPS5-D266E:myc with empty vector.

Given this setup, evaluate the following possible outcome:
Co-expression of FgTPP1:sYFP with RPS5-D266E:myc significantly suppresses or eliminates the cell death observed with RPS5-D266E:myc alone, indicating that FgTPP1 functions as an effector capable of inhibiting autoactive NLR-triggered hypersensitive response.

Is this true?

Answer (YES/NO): YES